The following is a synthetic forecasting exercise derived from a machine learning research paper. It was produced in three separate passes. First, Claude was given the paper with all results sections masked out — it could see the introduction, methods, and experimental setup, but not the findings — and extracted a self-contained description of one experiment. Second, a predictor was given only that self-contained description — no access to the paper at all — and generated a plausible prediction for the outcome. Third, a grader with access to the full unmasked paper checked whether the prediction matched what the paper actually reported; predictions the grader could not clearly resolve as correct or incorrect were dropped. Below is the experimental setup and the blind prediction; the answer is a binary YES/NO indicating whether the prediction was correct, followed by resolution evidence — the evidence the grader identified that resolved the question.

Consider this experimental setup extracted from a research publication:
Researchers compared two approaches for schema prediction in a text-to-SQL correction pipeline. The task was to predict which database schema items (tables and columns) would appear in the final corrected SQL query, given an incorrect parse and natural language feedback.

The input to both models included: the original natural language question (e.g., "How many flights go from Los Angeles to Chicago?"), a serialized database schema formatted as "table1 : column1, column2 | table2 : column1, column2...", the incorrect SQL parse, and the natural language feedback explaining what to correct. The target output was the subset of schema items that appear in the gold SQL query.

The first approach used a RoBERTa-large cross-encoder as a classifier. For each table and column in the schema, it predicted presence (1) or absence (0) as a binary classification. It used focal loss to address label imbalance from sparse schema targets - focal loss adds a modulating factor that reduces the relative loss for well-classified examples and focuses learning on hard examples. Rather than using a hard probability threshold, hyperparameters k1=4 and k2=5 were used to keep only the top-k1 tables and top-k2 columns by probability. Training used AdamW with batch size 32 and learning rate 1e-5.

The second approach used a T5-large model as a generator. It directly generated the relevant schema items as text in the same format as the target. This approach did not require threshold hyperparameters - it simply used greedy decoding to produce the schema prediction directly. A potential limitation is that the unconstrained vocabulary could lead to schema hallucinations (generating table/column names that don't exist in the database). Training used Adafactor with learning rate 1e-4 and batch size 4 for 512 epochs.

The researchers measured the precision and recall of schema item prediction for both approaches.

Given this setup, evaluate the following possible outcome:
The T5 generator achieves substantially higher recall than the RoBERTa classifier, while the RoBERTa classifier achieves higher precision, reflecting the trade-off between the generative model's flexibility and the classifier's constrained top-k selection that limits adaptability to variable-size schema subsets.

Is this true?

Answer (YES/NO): NO